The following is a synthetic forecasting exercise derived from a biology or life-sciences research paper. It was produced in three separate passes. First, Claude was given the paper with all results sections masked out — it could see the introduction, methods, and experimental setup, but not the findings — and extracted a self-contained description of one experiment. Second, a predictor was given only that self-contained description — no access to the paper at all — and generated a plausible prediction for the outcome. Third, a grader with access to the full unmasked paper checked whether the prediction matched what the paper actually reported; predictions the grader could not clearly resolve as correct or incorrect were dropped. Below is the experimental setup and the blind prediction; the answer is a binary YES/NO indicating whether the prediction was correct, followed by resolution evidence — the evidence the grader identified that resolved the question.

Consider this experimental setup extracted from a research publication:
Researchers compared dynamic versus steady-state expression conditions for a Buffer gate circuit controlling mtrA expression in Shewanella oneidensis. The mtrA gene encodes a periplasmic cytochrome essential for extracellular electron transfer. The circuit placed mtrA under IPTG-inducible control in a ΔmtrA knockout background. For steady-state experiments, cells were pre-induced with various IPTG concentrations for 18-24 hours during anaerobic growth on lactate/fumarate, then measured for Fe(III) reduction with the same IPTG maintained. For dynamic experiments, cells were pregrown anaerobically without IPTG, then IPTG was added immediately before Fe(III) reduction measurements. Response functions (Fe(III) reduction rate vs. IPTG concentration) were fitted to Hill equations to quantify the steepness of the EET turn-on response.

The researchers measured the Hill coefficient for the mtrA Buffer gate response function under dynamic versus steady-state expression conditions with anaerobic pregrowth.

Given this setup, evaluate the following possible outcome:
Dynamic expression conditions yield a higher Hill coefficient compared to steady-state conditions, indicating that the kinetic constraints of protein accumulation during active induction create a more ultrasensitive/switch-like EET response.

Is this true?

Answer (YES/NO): NO